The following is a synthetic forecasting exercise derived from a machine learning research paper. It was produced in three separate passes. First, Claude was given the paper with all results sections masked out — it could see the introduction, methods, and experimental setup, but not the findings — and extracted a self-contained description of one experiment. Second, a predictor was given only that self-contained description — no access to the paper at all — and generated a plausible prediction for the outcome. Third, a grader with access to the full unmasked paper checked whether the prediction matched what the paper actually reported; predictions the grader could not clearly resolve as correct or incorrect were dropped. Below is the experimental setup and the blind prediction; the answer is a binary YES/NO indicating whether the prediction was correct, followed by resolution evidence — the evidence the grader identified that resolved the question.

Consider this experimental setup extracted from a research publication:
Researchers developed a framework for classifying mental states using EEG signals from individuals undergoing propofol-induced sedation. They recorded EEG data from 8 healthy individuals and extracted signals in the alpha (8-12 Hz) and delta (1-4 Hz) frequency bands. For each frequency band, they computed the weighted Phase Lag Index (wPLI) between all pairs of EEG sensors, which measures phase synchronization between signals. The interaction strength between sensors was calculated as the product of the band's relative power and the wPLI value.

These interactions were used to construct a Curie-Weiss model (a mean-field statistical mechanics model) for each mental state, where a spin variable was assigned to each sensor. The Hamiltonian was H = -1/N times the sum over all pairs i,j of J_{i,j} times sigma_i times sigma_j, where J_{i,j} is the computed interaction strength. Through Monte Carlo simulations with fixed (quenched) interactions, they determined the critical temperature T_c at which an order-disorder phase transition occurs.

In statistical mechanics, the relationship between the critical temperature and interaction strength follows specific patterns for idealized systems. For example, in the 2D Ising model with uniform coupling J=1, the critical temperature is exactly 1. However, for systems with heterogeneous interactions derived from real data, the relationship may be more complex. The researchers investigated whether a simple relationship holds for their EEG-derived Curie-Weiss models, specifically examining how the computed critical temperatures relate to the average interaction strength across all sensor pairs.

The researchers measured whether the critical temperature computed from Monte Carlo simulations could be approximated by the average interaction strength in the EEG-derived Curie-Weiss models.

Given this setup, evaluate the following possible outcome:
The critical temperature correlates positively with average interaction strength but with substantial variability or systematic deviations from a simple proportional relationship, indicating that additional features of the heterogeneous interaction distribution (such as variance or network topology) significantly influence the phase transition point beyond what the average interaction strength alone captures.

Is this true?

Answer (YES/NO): NO